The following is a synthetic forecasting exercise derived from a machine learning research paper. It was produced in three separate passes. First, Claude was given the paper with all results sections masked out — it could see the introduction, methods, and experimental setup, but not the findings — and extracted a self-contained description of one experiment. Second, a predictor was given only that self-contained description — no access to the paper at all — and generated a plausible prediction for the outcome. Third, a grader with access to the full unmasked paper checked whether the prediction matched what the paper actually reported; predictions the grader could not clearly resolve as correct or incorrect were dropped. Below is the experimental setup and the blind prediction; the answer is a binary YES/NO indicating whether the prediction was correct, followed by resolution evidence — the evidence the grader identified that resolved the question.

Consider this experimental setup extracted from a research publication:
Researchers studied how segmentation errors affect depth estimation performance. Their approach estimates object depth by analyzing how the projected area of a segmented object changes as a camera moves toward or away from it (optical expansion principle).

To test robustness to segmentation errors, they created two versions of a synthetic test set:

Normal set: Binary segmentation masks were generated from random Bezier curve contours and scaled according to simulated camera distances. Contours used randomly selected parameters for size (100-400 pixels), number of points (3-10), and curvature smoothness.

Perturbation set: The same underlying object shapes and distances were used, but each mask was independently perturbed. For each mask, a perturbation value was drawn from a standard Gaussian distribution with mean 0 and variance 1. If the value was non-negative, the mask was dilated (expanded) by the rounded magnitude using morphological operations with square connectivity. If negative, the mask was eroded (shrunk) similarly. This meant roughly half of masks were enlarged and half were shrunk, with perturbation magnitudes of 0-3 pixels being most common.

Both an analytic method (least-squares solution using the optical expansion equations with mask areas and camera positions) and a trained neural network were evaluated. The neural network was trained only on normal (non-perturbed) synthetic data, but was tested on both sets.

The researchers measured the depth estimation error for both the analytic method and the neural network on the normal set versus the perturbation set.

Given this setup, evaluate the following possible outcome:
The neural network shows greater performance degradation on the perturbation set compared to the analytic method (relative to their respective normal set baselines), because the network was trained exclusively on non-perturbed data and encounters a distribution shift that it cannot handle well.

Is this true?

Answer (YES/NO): NO